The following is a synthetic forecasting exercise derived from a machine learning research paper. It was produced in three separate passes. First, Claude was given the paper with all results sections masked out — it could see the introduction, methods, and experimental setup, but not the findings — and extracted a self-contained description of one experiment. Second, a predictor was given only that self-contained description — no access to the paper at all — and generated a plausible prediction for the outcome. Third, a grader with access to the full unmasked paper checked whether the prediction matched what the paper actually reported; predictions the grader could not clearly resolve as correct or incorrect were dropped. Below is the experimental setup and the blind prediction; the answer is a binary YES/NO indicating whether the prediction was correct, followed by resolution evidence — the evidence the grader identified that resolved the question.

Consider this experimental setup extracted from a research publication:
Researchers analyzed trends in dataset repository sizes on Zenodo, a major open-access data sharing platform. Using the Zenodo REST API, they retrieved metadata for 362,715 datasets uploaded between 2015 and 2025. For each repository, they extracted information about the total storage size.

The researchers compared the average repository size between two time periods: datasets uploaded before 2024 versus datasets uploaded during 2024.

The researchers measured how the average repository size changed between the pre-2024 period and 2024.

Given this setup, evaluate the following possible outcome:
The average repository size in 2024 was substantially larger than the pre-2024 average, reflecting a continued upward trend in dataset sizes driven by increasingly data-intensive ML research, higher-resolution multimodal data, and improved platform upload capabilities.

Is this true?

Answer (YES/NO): NO